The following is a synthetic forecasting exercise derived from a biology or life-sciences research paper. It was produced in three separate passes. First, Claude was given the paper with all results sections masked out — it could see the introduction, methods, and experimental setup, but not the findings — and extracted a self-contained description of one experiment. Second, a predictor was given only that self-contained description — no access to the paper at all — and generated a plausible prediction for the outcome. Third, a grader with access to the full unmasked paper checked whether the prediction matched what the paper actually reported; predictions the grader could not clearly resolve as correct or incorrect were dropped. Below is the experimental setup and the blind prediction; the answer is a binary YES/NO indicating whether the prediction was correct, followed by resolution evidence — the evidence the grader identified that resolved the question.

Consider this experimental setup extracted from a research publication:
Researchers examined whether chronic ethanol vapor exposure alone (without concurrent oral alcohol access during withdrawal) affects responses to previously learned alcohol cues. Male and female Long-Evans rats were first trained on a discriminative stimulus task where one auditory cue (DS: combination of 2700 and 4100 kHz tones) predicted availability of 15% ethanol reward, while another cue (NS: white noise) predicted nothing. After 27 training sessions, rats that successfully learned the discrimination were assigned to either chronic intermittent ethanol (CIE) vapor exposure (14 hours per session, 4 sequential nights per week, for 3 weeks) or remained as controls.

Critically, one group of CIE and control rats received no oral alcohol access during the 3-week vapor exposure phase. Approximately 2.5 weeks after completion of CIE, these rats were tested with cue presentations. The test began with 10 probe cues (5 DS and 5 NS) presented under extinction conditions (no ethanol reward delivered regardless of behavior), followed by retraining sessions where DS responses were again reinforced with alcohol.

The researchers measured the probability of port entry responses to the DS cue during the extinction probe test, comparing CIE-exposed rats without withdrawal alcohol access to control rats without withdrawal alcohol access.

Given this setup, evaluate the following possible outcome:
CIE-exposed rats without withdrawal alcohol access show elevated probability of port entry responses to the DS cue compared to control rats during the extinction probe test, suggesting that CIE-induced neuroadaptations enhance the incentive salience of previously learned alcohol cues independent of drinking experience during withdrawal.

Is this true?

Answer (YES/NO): NO